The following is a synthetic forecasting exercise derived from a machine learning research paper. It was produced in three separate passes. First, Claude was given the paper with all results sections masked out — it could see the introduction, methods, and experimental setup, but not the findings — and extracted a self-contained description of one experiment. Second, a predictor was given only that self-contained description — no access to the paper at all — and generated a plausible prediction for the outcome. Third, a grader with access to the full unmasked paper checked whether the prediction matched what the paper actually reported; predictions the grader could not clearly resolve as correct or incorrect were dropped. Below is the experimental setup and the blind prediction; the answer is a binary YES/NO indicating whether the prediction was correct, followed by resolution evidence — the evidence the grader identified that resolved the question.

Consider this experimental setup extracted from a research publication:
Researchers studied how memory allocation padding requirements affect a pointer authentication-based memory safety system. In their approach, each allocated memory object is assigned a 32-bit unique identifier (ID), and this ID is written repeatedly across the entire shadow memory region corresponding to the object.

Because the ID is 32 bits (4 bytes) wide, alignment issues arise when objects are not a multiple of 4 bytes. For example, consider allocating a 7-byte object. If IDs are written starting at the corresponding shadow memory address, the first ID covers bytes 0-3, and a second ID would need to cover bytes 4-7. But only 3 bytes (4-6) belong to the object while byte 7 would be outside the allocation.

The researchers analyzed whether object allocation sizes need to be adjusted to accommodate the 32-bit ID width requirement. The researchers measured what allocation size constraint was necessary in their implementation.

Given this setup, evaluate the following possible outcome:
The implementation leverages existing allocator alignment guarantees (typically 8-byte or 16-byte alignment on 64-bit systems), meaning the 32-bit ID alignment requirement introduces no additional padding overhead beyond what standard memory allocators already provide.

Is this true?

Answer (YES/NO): NO